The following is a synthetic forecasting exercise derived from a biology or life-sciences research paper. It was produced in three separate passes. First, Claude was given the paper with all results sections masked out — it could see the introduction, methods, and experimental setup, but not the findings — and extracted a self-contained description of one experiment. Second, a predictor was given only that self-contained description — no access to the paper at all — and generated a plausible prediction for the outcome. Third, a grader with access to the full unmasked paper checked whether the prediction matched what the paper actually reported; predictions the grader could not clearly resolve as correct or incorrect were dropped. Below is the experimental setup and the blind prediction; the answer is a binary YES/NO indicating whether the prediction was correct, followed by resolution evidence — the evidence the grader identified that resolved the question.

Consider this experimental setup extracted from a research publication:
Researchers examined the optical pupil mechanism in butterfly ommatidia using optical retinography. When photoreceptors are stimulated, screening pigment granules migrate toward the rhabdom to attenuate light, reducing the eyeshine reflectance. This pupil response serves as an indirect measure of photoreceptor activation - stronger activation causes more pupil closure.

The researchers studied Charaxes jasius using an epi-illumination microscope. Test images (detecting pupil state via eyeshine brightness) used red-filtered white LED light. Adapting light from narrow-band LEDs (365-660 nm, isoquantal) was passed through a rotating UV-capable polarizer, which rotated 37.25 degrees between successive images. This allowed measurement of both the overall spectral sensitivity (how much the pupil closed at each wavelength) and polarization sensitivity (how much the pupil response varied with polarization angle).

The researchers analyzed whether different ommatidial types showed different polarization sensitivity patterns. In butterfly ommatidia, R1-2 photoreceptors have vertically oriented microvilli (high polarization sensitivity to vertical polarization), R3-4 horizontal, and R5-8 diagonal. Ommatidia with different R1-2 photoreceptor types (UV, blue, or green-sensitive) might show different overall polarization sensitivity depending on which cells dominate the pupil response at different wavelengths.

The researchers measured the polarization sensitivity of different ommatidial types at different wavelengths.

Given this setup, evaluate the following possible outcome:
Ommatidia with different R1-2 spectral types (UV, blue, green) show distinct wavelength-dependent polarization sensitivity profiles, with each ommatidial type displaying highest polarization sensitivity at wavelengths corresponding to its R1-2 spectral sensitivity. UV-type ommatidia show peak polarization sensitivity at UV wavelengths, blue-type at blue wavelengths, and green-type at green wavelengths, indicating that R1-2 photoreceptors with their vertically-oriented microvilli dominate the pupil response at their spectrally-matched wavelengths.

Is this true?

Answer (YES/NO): NO